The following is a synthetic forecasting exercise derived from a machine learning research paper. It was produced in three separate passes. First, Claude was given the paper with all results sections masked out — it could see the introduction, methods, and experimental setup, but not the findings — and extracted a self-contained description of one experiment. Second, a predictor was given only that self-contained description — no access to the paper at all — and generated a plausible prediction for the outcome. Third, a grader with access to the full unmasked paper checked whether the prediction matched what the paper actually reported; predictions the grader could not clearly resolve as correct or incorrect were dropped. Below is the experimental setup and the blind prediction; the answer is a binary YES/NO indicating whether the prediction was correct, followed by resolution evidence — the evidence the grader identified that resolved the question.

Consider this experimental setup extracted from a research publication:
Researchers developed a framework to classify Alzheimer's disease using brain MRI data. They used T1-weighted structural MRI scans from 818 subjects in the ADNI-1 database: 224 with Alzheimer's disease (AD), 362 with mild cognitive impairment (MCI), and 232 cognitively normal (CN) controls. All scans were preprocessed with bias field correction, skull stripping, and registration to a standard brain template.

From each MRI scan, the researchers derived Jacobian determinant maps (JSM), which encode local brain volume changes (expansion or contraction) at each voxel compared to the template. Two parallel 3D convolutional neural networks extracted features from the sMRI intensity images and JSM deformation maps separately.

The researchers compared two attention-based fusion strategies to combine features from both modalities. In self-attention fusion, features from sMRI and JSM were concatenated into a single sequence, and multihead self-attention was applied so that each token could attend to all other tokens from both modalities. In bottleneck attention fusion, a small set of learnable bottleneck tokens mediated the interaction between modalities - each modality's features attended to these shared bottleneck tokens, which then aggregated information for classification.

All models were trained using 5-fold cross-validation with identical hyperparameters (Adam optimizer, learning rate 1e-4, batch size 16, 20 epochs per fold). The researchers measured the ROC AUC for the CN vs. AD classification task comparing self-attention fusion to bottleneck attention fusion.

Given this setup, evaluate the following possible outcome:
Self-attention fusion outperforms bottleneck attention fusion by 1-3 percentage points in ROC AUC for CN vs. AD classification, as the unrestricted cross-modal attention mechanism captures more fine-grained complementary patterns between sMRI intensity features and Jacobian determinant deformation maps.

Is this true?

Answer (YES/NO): NO